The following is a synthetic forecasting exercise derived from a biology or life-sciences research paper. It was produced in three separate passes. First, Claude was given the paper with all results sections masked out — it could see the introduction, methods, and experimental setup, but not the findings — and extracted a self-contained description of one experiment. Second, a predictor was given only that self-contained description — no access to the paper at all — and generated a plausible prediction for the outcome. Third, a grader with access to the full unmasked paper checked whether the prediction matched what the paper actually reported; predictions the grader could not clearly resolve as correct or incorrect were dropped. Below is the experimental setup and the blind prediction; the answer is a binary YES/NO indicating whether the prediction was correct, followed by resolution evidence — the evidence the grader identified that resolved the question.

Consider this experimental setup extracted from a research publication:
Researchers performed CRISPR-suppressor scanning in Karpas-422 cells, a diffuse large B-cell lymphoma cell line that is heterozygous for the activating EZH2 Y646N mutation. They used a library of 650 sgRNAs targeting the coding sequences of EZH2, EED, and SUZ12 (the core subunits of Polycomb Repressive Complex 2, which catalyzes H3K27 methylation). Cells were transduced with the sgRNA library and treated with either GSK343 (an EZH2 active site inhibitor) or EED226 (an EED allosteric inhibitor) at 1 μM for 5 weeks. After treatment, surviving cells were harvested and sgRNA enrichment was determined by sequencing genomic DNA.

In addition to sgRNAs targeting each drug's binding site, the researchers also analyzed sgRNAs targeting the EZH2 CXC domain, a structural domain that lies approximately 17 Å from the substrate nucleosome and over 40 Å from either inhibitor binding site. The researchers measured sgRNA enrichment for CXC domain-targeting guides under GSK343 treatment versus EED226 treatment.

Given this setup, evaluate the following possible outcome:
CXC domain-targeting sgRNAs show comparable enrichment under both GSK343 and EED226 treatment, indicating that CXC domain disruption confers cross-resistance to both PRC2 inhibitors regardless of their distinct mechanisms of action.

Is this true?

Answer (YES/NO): YES